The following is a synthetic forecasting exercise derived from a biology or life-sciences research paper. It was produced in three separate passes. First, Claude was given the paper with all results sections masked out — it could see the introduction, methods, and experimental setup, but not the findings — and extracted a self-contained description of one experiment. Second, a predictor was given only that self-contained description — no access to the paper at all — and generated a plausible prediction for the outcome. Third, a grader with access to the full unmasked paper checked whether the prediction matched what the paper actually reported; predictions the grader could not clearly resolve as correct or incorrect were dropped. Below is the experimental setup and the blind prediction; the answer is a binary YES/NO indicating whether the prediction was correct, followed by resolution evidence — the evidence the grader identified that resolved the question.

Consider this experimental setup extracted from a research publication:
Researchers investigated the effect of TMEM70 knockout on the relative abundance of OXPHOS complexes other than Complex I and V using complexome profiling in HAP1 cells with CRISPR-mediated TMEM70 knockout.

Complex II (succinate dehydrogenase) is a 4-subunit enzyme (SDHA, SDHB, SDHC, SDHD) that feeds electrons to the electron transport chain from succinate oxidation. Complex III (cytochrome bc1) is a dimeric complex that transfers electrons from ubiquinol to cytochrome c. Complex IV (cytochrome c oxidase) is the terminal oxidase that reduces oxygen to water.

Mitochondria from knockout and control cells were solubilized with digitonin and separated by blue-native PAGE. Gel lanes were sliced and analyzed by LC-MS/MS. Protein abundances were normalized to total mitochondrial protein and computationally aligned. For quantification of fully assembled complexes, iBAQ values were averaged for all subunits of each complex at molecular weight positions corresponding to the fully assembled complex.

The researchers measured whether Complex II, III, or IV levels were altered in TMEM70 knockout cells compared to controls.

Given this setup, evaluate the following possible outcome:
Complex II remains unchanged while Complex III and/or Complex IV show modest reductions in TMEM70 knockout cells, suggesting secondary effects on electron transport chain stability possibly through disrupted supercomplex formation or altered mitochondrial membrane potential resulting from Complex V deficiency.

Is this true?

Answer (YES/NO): NO